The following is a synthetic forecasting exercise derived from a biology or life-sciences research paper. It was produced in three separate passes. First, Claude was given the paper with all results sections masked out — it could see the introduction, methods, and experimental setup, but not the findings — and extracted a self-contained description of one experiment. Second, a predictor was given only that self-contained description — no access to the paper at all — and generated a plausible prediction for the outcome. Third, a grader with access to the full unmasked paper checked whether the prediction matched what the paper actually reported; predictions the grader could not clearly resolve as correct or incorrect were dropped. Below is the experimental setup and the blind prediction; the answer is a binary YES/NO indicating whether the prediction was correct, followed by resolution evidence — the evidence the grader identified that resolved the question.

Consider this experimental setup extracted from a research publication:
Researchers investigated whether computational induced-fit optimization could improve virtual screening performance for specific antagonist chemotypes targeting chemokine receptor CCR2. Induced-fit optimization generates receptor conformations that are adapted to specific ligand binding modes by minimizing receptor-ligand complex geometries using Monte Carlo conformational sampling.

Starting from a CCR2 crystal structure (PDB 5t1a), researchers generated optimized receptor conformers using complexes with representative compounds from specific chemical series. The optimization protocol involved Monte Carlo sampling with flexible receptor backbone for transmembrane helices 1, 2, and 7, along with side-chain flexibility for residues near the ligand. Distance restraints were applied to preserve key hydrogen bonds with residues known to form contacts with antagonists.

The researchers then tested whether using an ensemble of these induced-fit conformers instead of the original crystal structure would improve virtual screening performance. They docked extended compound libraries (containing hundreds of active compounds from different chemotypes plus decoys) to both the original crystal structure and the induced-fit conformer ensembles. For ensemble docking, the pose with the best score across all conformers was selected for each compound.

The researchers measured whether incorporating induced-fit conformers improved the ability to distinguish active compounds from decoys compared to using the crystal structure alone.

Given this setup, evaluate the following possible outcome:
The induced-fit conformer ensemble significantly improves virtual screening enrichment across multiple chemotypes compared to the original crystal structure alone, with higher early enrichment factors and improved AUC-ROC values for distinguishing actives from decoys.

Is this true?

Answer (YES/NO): YES